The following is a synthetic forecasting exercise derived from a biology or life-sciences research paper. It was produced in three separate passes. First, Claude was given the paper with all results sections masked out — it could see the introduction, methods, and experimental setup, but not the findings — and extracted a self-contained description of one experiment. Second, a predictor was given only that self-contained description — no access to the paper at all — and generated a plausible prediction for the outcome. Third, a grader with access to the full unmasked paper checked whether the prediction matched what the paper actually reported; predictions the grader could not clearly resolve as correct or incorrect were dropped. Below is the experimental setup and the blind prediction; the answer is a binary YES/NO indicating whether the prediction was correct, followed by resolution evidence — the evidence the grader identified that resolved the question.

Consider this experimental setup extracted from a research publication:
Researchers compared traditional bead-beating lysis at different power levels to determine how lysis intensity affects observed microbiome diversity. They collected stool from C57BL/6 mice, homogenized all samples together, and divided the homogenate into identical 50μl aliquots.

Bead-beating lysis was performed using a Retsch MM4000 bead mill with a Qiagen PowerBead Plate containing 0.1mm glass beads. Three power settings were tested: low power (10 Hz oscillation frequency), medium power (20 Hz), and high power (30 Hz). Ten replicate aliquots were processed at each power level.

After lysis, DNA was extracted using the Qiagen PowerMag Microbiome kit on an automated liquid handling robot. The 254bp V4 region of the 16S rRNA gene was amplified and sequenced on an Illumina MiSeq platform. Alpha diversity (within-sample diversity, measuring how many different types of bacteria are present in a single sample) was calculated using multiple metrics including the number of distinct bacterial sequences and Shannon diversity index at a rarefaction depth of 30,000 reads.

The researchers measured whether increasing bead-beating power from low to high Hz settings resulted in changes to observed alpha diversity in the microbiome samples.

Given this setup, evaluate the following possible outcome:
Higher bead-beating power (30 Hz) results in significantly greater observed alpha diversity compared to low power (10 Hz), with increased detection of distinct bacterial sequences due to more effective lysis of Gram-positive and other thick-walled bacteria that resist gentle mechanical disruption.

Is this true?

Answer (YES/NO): NO